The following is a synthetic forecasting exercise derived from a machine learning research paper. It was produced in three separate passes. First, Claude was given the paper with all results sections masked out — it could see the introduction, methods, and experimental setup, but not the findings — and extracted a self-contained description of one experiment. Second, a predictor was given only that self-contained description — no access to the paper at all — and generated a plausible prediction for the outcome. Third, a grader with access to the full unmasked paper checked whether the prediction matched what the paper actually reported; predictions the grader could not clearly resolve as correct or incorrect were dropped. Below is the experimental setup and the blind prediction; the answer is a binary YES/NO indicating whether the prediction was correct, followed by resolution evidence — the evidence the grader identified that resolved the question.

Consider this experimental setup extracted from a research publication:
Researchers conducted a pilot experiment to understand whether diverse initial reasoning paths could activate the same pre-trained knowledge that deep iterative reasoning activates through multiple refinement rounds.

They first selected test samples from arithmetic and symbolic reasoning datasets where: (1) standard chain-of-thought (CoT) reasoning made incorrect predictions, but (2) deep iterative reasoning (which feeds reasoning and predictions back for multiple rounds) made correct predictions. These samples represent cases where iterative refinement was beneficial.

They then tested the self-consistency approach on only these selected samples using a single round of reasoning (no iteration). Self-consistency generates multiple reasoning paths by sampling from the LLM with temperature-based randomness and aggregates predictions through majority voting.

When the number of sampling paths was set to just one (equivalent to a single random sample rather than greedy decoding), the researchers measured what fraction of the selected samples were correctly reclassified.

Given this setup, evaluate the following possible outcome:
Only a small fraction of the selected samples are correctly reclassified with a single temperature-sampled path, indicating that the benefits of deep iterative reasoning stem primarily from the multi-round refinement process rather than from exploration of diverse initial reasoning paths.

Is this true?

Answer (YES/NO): NO